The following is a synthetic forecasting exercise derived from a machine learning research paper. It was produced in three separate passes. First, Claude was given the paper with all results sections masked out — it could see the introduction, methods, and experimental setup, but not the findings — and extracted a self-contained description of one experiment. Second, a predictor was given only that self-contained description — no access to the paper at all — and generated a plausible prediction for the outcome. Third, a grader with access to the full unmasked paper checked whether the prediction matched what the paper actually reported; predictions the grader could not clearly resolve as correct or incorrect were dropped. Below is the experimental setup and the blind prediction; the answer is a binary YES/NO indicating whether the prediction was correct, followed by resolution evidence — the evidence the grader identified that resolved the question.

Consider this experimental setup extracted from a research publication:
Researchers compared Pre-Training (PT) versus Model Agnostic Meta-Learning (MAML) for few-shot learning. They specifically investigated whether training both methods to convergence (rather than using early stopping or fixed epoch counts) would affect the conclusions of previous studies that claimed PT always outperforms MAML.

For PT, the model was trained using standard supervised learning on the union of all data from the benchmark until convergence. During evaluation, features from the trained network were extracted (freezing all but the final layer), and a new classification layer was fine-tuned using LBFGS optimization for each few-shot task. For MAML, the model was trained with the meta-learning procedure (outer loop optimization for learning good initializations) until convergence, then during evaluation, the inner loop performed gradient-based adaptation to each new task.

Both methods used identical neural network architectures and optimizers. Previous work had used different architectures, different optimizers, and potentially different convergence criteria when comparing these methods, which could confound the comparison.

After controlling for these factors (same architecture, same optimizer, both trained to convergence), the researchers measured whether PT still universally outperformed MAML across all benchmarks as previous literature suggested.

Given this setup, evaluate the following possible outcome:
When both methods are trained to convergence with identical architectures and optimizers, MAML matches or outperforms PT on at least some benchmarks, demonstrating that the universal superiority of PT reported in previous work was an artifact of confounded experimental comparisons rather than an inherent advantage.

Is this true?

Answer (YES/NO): YES